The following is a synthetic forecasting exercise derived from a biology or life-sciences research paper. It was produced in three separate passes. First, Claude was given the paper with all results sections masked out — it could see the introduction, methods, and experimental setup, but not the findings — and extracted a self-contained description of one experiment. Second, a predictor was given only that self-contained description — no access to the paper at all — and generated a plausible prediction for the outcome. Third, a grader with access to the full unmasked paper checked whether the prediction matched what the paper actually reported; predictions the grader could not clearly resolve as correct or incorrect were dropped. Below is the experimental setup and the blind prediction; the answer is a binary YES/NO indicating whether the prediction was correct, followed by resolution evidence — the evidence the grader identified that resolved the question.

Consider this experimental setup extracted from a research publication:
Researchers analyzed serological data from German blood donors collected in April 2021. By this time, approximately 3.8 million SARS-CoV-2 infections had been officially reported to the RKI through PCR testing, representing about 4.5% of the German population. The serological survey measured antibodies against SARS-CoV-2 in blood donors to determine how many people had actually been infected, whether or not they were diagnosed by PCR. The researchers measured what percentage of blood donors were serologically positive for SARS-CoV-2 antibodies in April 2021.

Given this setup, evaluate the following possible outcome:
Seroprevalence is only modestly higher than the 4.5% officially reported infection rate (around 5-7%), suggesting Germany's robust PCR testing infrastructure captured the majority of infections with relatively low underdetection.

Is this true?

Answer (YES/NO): NO